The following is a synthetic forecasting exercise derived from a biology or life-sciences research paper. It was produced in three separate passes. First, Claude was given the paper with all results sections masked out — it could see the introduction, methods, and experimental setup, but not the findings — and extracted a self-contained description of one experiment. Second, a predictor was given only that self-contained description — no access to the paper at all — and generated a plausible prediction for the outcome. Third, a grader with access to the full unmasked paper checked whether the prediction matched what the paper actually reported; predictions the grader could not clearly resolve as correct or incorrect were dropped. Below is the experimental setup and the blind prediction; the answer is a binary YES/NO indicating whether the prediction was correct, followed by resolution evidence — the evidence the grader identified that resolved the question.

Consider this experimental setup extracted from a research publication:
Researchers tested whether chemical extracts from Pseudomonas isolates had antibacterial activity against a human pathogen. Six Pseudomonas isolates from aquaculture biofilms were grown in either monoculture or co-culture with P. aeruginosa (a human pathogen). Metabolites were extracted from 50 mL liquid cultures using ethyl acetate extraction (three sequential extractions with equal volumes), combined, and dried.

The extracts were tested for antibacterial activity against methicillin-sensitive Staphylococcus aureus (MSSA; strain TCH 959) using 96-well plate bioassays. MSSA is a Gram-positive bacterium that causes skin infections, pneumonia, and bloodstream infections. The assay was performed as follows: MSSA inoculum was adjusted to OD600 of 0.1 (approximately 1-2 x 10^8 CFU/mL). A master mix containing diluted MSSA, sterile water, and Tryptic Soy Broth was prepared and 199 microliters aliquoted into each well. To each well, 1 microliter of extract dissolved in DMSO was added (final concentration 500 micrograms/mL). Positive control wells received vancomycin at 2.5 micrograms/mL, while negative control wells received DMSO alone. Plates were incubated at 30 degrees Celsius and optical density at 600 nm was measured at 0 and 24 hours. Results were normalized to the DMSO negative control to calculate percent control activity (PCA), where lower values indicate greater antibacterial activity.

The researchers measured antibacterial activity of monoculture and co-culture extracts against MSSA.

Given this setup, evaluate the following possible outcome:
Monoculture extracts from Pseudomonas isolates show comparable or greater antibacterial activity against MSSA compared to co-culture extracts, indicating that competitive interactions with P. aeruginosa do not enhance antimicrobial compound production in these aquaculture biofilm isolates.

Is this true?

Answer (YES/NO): NO